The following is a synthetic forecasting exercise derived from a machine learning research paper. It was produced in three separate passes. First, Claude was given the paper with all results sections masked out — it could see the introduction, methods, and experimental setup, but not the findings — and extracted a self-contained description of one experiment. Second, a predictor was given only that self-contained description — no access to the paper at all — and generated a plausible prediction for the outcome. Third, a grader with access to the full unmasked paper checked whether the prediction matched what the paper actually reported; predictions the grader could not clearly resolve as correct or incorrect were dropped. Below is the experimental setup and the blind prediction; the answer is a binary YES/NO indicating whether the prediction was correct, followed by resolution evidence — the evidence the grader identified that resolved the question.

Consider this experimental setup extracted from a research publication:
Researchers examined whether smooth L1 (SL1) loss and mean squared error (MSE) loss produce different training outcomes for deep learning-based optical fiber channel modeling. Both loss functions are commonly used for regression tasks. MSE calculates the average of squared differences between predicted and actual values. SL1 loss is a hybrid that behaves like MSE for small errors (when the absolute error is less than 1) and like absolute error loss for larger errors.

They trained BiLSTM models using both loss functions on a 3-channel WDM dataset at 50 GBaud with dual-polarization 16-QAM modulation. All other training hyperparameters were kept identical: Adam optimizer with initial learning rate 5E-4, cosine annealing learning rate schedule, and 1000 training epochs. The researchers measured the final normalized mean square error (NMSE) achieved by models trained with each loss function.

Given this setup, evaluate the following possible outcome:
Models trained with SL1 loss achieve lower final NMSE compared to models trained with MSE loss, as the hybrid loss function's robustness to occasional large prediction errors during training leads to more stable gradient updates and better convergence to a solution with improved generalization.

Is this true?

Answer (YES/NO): NO